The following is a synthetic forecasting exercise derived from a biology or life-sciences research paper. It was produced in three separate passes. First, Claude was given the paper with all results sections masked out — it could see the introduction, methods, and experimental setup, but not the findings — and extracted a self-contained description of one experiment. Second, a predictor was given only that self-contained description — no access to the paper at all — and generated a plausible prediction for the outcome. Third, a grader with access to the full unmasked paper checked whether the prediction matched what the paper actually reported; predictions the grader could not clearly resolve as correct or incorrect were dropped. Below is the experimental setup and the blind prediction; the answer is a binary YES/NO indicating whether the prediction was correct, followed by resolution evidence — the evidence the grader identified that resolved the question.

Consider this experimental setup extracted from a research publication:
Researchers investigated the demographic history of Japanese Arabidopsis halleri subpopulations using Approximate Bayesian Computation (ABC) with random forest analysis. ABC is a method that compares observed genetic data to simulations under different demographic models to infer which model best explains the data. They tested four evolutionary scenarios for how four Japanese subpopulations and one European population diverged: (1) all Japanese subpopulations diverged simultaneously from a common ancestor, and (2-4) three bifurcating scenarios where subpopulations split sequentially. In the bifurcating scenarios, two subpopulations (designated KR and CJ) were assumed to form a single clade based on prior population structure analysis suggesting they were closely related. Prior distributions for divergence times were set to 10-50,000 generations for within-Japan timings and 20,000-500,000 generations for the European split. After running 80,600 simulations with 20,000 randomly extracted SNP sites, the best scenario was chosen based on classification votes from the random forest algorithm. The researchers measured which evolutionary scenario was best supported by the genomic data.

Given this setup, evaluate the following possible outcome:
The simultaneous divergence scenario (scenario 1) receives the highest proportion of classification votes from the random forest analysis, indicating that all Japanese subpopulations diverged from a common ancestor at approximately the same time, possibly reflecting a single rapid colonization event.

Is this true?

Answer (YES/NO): NO